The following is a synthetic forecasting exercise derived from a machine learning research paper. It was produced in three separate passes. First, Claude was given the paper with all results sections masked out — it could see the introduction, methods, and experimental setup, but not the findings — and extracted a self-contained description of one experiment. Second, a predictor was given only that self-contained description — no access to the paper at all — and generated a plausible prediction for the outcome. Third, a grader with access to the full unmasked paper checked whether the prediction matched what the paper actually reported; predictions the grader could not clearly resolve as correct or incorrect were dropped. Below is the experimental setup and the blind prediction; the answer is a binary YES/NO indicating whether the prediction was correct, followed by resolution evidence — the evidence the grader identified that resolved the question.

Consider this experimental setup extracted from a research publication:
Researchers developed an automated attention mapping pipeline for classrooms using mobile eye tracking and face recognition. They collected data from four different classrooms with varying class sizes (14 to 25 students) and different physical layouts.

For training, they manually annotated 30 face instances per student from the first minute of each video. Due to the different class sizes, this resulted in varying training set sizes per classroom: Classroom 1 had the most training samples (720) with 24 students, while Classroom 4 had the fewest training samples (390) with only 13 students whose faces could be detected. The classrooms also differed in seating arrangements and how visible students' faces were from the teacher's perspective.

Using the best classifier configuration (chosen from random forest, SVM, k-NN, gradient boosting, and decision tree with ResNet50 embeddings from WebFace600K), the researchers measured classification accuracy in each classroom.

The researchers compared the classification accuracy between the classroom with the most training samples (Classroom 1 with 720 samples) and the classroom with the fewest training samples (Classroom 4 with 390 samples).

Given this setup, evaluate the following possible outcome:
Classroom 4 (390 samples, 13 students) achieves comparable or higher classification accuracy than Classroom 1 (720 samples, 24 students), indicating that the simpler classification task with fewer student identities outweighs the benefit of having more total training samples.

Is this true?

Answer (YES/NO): YES